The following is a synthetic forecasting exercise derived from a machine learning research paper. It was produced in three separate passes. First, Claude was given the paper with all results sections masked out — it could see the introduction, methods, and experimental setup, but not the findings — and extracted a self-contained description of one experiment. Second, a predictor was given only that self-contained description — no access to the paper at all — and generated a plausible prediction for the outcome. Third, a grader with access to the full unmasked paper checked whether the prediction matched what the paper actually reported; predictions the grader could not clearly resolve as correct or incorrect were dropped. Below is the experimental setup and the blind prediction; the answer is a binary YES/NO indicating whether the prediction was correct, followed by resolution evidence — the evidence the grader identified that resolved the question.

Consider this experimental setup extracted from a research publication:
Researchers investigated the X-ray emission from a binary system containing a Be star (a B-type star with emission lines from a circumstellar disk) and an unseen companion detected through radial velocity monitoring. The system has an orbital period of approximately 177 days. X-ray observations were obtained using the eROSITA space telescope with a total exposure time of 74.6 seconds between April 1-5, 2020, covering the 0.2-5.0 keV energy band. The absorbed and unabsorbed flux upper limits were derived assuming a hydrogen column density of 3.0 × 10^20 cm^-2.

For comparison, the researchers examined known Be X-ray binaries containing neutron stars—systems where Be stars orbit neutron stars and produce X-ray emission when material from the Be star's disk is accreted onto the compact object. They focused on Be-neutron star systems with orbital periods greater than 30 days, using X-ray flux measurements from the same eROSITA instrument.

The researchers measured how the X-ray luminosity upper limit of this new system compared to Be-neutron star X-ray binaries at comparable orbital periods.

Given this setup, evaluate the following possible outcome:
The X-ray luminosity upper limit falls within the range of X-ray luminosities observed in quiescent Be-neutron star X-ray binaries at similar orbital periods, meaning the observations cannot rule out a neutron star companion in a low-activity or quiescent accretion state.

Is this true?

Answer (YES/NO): NO